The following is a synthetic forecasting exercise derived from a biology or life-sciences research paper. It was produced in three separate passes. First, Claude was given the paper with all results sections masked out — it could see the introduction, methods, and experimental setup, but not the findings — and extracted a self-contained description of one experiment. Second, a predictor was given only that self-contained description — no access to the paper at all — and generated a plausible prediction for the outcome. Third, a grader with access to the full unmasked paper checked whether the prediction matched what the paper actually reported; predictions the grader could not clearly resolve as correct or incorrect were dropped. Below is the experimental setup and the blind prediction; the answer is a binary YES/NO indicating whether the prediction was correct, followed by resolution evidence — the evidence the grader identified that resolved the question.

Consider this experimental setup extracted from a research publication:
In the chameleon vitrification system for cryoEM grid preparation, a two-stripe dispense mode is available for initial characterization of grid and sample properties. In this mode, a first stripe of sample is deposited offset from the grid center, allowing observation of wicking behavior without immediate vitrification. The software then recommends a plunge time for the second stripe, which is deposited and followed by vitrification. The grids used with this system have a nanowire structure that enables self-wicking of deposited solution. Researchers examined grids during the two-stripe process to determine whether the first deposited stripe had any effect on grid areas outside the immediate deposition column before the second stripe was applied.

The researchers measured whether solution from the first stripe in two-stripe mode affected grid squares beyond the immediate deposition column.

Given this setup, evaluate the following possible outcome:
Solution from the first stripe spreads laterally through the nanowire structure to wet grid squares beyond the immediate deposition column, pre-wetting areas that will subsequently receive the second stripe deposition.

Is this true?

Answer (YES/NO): YES